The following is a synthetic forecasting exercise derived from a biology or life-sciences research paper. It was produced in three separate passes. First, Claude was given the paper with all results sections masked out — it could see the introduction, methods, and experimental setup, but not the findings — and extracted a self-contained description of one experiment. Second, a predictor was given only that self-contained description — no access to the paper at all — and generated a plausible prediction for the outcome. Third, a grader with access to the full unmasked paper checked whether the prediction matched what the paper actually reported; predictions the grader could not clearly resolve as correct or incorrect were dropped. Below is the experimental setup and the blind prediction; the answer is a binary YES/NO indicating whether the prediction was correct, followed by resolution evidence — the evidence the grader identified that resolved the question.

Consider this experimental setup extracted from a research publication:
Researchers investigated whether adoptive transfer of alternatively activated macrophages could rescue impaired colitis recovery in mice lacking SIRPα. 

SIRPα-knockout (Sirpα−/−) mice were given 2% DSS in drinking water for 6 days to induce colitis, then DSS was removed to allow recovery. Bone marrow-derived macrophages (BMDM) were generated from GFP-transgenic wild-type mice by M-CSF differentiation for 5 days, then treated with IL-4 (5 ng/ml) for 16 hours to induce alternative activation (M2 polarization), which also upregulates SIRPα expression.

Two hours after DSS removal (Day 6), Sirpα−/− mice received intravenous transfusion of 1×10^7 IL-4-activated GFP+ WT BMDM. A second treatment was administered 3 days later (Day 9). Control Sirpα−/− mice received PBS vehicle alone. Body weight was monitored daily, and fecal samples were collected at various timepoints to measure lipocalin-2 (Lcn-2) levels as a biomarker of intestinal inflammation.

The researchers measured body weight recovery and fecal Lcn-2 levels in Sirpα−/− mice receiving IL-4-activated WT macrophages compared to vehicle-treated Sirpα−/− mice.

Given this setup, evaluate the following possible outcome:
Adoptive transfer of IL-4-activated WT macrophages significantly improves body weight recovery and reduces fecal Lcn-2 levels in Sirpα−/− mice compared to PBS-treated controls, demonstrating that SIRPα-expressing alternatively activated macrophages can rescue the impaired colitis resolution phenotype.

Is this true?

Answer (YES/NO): YES